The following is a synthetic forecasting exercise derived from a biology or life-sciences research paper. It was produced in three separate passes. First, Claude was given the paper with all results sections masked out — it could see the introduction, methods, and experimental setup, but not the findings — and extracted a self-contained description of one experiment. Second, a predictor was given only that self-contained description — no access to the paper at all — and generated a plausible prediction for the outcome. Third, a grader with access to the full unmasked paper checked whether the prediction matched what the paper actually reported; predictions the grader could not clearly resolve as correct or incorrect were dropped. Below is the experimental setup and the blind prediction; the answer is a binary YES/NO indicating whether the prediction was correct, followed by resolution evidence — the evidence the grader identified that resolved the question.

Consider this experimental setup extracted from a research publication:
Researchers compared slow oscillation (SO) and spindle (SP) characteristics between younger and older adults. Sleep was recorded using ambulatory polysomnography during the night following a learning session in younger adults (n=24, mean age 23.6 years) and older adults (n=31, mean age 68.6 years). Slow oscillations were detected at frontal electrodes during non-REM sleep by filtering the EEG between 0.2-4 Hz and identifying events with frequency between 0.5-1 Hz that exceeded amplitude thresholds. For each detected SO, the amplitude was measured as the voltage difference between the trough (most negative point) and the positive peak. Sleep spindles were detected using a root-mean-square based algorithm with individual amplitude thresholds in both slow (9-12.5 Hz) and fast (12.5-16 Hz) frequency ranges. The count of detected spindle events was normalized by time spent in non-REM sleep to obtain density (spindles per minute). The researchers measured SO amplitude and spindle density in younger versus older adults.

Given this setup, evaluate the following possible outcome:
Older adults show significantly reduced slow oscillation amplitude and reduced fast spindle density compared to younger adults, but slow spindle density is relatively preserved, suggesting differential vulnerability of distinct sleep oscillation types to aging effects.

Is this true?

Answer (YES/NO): NO